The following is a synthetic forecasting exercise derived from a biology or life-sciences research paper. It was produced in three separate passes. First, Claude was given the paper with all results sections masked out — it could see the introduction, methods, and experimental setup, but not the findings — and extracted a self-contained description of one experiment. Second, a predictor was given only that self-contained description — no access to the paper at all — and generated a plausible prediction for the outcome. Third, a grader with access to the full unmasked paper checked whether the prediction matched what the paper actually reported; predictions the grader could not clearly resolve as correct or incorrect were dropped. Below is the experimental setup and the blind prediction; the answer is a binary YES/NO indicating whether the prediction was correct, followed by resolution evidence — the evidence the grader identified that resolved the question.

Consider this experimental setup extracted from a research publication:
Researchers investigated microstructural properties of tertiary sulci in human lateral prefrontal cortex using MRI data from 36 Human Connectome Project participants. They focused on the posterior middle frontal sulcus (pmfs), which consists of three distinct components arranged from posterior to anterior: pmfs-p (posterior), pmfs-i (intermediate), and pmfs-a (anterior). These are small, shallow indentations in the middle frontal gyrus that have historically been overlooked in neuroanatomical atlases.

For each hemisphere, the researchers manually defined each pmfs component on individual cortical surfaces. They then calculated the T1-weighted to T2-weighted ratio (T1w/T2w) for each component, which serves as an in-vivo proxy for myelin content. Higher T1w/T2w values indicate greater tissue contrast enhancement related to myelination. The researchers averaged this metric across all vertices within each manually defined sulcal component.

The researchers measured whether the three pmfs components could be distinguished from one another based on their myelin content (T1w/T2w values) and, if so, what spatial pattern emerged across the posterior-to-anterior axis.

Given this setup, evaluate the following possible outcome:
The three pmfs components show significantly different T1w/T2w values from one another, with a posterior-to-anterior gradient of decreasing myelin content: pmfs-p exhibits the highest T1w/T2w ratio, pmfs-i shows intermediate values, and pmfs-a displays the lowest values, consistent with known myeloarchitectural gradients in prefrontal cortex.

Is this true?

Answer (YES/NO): YES